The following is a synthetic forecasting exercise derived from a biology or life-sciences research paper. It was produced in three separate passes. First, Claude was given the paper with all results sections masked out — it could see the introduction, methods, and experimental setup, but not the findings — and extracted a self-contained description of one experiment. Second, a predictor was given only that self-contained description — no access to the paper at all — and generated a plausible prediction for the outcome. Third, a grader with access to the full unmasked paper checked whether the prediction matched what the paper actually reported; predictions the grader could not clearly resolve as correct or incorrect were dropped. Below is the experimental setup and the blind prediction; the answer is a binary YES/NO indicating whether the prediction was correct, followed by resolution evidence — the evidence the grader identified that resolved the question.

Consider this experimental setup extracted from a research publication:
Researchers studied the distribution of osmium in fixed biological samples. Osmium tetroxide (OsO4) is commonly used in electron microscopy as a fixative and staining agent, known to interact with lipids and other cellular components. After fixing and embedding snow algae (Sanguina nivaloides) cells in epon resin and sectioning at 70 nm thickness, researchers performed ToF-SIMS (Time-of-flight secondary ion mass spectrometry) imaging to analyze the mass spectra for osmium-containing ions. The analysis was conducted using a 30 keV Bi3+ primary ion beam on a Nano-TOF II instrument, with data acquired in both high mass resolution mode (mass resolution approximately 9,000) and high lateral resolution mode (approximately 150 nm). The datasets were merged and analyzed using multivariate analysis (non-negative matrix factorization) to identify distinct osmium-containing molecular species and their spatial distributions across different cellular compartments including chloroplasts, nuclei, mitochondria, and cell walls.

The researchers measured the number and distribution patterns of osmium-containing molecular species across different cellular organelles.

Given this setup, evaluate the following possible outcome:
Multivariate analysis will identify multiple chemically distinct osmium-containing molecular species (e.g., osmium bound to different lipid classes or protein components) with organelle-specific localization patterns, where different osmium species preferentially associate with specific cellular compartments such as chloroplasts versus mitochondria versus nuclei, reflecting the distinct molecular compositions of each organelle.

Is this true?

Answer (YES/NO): YES